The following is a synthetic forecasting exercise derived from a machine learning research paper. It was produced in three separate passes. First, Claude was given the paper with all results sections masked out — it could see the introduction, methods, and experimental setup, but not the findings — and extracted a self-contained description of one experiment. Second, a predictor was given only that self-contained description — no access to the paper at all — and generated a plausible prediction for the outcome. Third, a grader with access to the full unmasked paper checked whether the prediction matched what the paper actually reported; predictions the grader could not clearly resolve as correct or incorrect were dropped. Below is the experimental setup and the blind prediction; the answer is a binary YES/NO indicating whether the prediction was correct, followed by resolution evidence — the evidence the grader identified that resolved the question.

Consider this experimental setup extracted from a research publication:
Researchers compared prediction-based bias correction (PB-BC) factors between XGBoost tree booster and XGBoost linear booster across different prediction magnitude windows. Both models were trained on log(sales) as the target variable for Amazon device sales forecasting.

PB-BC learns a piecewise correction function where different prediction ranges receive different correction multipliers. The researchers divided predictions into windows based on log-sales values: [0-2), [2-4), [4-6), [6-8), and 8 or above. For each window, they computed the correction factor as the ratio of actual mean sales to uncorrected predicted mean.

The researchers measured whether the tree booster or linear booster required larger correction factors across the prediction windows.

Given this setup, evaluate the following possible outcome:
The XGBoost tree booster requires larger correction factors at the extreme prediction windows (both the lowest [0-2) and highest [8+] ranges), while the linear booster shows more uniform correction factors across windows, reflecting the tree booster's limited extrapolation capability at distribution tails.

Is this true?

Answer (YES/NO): NO